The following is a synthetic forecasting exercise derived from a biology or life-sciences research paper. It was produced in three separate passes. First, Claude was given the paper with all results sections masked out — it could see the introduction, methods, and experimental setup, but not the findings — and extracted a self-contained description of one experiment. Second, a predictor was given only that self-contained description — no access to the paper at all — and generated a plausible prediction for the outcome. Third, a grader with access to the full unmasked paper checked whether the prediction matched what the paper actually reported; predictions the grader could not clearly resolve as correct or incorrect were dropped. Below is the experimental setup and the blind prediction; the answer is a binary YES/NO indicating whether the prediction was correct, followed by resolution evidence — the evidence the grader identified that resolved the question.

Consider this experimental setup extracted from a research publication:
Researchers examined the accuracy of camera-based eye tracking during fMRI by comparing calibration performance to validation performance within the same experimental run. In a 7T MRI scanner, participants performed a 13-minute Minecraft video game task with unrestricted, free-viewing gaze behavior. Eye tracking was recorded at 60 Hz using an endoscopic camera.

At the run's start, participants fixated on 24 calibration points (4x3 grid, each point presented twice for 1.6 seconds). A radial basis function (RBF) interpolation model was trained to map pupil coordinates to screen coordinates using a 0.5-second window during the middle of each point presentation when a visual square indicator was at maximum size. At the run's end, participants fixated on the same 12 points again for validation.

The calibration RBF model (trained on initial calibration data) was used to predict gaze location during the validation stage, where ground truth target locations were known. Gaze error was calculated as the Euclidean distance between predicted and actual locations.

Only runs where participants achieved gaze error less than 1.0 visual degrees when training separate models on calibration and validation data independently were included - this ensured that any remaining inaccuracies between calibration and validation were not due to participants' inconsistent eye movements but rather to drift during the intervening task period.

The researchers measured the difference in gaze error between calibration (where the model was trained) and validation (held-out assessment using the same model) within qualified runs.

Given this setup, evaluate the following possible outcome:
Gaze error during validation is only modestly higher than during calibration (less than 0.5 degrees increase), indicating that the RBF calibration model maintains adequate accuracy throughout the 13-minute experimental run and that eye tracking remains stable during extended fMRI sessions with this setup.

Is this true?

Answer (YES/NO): NO